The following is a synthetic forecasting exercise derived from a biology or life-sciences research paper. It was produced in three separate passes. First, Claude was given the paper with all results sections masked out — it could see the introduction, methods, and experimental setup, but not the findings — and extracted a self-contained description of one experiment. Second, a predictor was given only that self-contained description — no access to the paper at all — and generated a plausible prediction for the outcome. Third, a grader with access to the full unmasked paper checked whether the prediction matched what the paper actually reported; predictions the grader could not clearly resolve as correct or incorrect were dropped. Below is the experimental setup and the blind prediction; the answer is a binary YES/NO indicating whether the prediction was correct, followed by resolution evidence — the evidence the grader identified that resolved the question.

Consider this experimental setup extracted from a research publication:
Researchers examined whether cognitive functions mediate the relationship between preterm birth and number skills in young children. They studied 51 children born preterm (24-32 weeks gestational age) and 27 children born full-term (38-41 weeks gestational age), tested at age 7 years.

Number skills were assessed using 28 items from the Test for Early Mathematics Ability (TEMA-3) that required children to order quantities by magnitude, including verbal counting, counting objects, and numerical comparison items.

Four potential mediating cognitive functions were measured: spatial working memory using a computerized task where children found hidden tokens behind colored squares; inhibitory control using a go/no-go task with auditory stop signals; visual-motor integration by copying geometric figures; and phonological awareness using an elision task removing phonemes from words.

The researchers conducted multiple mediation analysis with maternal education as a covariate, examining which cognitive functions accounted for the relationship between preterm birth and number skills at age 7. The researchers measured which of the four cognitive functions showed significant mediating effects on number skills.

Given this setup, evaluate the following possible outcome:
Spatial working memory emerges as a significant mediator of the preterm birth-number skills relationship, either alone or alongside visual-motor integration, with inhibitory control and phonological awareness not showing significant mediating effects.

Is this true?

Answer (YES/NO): NO